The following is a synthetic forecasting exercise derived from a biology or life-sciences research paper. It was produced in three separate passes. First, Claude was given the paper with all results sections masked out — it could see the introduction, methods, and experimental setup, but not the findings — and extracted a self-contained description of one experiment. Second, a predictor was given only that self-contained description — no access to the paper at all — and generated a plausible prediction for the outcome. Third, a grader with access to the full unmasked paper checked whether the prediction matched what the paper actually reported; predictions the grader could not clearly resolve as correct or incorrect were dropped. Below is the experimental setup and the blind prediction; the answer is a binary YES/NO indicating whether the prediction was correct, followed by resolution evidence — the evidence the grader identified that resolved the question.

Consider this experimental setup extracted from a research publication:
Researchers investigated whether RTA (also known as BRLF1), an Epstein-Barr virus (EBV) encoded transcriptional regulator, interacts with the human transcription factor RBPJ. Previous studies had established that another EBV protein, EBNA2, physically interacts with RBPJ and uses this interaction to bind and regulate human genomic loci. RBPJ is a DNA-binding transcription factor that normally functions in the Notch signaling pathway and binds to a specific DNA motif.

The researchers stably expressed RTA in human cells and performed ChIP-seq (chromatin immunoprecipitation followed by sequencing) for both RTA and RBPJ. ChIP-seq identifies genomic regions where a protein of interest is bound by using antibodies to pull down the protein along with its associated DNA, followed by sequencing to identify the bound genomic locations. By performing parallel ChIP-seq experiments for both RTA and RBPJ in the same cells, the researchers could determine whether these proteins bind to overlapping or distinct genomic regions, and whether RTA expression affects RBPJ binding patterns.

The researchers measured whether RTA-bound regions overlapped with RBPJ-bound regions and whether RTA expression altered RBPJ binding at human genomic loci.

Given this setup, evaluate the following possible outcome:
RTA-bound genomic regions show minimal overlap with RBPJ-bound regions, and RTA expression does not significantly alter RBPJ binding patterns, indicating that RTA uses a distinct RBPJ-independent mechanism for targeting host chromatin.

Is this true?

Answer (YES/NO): NO